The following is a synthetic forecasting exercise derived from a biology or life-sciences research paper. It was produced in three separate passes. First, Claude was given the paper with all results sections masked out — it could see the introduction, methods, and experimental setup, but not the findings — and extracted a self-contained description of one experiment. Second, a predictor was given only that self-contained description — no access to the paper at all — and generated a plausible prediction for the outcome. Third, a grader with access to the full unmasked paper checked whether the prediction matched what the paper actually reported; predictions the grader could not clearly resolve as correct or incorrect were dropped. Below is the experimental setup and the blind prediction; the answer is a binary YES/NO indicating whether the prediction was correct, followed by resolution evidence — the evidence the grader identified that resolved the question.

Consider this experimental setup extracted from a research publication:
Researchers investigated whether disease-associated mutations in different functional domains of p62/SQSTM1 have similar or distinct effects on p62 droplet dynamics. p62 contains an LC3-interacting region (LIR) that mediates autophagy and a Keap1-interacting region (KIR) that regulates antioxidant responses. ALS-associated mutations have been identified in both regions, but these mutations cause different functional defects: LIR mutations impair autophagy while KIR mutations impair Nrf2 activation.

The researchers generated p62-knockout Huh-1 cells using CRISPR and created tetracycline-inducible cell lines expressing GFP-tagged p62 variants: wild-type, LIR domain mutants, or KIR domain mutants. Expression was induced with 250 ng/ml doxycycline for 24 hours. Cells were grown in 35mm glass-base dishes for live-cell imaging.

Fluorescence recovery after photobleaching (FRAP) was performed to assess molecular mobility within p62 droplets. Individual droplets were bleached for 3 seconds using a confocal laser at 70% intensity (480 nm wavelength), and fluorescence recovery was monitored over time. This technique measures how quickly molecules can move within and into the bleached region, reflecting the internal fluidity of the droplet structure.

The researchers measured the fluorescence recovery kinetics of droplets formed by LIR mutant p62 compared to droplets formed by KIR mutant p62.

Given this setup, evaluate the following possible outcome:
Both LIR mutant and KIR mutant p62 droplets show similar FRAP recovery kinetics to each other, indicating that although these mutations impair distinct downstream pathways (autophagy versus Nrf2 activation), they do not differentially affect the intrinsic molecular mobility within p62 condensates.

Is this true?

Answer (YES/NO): NO